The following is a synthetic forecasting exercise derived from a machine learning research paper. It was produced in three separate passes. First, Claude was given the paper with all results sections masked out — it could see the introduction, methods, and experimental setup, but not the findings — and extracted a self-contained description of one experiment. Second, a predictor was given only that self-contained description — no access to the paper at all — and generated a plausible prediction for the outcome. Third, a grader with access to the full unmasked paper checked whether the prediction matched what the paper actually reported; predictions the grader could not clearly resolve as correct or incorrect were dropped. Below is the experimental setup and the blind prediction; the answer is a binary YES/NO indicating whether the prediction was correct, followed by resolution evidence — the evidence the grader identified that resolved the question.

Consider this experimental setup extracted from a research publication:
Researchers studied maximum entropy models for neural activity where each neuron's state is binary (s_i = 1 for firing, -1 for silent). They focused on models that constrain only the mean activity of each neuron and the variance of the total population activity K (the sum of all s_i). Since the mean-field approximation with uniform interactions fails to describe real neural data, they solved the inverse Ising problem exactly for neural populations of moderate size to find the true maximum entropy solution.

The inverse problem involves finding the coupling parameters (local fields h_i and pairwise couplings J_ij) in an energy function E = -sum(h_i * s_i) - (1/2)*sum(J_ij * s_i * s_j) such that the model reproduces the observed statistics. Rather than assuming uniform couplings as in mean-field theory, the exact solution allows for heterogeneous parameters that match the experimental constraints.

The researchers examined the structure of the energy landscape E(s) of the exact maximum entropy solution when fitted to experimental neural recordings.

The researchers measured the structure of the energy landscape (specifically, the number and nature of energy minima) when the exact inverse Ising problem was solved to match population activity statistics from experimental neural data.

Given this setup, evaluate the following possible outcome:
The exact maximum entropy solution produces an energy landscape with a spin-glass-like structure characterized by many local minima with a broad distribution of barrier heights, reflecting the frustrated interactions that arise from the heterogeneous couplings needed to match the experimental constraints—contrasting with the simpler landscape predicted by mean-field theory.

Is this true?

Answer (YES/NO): NO